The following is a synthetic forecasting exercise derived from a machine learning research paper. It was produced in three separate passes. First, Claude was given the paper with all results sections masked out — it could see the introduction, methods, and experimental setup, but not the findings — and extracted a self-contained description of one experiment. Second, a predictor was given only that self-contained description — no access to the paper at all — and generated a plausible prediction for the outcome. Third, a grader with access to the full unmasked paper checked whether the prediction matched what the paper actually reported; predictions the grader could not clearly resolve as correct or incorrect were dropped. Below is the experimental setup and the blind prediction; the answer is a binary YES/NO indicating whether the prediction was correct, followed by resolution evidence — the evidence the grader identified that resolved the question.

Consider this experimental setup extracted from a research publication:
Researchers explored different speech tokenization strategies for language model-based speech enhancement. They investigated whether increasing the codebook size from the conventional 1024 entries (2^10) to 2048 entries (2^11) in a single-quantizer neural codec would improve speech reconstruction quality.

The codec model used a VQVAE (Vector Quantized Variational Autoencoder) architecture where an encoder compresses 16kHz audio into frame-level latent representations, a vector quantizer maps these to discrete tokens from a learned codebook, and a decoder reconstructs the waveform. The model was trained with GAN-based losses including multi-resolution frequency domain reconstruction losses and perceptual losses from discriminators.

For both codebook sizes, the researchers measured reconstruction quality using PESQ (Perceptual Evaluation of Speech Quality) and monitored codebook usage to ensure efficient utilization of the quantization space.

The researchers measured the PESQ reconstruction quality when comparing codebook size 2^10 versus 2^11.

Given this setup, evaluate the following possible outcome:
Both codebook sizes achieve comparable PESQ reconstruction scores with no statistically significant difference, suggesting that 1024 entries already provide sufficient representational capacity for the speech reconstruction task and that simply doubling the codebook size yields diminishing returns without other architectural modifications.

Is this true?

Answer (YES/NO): NO